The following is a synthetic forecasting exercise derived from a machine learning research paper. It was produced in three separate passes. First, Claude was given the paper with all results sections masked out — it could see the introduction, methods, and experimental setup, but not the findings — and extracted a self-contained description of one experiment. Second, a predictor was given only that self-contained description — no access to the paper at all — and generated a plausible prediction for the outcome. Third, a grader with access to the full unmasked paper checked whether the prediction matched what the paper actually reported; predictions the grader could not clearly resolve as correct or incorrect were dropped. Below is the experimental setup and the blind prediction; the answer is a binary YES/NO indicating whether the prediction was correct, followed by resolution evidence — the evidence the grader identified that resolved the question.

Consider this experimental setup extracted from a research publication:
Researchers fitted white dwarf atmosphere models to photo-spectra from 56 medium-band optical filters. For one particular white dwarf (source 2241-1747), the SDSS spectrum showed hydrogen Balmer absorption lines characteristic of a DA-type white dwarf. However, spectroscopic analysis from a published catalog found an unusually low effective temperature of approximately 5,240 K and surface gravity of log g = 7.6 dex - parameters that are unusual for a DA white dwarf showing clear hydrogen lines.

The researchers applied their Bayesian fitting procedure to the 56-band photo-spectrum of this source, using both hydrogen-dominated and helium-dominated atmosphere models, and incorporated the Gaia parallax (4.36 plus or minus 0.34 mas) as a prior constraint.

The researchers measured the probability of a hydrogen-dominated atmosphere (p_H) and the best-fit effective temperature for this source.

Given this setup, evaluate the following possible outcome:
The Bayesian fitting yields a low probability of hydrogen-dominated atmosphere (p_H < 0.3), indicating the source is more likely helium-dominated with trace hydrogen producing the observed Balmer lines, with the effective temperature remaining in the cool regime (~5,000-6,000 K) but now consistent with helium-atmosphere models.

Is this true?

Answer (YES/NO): NO